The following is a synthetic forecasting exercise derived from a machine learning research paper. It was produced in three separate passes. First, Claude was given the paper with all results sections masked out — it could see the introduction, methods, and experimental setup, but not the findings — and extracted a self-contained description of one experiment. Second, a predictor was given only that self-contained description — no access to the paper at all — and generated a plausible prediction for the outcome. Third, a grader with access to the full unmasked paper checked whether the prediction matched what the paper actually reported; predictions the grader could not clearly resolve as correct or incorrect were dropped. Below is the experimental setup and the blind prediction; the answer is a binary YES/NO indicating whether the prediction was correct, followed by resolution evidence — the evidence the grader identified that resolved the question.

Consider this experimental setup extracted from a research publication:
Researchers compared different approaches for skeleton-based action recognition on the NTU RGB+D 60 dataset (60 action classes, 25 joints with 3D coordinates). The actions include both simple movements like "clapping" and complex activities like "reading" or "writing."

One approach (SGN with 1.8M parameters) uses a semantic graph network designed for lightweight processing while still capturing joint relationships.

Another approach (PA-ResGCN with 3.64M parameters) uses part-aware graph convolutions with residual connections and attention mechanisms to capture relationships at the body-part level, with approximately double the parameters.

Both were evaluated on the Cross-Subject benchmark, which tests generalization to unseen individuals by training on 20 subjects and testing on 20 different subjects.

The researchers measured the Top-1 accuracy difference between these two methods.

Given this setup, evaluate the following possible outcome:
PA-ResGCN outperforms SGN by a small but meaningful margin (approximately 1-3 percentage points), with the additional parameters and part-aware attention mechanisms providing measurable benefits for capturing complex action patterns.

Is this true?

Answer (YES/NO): NO